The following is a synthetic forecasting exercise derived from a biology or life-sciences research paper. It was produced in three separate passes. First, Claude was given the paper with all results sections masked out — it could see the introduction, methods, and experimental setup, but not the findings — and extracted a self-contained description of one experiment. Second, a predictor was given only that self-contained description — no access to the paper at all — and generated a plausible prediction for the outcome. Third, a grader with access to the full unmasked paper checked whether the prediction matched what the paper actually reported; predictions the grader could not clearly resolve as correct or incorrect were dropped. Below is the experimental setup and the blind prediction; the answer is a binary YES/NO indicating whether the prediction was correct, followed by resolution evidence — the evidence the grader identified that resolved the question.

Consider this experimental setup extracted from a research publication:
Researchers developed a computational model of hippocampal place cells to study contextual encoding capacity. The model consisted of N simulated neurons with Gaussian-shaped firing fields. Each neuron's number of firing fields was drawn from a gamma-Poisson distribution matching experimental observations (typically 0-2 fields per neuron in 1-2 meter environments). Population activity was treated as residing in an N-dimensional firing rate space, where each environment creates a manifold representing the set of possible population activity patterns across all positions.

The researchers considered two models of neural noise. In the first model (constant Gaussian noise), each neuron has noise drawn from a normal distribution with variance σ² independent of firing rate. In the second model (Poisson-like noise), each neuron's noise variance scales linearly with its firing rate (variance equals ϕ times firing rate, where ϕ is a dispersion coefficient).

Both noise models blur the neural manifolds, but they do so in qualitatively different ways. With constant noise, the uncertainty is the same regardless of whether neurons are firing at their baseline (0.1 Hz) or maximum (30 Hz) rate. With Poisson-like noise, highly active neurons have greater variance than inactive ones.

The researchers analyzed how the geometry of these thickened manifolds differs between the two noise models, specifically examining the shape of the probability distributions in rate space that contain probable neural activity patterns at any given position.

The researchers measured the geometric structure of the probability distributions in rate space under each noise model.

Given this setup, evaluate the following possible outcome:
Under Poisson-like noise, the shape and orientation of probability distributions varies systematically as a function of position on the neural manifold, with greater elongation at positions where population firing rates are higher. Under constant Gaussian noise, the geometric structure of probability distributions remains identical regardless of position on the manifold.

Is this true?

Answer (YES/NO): YES